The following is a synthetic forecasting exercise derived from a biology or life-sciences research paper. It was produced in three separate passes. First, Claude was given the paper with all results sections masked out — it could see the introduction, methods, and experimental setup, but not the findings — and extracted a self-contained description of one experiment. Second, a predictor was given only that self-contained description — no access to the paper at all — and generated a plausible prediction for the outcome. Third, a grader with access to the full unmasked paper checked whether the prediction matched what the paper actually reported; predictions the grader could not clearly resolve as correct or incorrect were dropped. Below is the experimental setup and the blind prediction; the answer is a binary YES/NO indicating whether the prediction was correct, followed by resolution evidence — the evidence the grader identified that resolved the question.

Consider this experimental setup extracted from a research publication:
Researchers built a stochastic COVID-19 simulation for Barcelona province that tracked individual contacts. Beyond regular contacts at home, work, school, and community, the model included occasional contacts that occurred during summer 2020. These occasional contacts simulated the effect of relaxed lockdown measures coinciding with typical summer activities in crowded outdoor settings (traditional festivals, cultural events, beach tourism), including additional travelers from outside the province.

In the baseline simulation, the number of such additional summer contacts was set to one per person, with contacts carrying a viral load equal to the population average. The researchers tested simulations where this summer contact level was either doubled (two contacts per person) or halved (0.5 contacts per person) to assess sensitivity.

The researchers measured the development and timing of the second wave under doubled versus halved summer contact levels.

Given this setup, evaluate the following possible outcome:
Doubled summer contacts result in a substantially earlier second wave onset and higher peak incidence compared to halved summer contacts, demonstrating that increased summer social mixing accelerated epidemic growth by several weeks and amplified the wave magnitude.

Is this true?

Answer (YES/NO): NO